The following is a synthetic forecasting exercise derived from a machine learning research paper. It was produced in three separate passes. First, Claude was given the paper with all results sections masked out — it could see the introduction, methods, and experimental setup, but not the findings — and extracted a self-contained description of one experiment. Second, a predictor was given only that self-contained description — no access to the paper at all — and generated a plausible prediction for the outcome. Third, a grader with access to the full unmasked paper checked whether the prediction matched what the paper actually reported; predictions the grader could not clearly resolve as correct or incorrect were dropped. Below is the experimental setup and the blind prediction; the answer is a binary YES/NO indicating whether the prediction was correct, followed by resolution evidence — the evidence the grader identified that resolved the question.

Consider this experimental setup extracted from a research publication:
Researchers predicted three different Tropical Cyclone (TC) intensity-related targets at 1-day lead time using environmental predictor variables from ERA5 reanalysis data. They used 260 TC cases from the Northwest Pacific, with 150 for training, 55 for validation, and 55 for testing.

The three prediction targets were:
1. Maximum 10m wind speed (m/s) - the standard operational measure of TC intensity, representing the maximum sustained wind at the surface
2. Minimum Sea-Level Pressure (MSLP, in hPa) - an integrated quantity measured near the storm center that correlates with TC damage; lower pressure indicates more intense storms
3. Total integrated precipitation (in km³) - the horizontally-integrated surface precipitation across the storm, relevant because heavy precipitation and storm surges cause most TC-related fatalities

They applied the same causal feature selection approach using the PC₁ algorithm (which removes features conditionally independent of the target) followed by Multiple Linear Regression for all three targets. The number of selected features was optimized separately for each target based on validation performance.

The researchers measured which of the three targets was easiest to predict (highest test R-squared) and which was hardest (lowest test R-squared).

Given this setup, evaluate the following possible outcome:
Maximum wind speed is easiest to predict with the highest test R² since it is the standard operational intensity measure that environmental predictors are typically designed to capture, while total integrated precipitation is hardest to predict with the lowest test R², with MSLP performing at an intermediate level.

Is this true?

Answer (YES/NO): NO